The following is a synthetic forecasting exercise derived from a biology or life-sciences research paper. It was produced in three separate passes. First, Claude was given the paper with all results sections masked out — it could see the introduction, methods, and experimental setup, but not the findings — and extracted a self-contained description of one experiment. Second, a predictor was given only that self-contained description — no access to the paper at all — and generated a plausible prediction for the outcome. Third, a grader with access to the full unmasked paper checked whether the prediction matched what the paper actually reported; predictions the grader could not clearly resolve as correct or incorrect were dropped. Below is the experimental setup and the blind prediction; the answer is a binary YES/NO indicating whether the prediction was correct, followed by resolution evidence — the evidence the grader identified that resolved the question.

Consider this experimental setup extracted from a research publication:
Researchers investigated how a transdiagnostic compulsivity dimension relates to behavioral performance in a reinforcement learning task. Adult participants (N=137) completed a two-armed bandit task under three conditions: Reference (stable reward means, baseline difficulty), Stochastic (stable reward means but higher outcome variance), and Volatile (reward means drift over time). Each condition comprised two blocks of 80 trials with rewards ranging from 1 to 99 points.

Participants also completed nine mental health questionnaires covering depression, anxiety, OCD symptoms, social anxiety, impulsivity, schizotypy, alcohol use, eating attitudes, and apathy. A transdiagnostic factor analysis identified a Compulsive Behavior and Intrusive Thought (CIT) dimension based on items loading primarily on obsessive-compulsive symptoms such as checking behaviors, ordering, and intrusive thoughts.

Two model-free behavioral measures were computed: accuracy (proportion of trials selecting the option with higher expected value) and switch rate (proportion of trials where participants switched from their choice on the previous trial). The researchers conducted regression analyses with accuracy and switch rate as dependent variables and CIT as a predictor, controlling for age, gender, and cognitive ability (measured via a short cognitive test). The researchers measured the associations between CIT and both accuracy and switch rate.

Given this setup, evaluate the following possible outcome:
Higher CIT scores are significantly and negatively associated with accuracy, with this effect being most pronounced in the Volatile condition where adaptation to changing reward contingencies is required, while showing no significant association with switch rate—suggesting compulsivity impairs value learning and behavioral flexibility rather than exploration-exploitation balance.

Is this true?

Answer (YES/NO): NO